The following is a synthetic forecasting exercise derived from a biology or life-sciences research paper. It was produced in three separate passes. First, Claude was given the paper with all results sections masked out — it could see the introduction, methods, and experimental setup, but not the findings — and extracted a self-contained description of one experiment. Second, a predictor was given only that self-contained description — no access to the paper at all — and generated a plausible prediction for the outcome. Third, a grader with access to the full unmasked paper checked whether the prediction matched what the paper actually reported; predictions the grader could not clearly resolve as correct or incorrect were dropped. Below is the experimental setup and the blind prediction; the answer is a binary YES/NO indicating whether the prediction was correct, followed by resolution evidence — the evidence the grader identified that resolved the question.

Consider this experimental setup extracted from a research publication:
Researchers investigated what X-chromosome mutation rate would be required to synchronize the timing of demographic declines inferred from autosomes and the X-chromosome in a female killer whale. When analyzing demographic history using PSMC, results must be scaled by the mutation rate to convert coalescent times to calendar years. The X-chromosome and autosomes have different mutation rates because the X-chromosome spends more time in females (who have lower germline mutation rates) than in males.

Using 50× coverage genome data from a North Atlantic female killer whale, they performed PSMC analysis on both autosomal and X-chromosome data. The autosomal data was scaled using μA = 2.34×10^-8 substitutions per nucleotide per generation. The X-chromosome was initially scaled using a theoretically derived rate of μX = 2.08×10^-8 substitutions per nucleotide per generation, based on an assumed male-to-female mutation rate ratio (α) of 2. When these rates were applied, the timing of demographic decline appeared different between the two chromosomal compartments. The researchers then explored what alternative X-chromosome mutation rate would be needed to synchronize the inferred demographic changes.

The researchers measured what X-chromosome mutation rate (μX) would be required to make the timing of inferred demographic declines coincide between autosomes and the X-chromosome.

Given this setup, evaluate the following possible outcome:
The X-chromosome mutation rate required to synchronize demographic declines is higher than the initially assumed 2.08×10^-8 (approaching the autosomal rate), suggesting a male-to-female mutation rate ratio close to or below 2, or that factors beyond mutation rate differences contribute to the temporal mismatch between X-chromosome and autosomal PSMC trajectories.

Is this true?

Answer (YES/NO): NO